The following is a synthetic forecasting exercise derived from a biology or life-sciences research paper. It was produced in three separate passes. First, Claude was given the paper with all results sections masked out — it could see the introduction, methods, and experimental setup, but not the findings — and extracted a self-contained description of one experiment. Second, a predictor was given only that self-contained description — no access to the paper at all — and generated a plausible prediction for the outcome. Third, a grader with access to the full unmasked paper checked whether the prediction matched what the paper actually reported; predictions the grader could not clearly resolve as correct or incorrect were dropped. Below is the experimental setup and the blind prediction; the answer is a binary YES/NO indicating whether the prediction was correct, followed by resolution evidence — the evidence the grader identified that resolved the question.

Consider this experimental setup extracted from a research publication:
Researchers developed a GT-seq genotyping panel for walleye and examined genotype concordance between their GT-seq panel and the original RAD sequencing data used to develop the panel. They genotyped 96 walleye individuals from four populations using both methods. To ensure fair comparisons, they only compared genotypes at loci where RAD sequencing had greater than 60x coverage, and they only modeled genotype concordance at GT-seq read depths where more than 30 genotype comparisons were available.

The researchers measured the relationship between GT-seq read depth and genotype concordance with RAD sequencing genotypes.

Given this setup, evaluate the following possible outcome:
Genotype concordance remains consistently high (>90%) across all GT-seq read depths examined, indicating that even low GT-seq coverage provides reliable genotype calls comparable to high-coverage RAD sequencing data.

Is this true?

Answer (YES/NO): NO